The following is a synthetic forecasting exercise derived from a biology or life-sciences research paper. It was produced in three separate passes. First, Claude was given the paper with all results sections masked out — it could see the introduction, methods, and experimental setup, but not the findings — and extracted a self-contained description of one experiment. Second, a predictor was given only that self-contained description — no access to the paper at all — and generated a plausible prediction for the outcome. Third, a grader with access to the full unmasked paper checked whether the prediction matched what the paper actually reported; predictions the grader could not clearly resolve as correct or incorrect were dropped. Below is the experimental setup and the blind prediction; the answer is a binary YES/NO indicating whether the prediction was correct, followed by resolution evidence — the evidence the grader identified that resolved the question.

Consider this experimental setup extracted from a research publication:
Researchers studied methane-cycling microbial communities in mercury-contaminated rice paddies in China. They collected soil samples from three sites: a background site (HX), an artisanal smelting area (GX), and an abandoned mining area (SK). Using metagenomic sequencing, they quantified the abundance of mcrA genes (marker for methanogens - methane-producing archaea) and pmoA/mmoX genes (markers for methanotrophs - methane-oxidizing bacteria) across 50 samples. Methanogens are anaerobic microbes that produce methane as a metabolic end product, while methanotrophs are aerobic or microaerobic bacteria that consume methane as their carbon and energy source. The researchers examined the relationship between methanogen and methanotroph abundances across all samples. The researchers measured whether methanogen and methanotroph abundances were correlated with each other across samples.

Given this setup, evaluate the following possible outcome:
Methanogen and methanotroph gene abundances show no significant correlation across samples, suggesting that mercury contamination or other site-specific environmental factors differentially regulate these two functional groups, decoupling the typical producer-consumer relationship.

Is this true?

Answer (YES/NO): NO